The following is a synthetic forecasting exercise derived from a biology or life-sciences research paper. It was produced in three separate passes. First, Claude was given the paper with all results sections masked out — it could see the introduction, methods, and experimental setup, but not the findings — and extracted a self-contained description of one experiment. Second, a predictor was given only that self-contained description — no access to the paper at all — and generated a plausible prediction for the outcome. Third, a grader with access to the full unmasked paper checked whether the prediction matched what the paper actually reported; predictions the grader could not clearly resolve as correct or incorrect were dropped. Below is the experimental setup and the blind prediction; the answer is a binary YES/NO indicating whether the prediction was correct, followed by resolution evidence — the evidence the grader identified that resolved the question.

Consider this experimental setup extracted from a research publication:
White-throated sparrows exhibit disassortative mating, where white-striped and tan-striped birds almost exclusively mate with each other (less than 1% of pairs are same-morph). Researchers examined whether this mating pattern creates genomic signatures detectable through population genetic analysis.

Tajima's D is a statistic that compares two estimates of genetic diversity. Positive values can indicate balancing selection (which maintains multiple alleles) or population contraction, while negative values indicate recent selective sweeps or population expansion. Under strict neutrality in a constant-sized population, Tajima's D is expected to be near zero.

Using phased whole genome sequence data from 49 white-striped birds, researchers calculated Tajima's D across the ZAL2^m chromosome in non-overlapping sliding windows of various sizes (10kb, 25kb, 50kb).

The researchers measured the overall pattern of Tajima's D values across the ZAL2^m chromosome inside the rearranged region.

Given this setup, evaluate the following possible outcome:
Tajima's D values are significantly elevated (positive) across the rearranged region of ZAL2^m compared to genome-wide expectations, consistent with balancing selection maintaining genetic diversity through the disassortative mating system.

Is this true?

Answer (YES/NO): NO